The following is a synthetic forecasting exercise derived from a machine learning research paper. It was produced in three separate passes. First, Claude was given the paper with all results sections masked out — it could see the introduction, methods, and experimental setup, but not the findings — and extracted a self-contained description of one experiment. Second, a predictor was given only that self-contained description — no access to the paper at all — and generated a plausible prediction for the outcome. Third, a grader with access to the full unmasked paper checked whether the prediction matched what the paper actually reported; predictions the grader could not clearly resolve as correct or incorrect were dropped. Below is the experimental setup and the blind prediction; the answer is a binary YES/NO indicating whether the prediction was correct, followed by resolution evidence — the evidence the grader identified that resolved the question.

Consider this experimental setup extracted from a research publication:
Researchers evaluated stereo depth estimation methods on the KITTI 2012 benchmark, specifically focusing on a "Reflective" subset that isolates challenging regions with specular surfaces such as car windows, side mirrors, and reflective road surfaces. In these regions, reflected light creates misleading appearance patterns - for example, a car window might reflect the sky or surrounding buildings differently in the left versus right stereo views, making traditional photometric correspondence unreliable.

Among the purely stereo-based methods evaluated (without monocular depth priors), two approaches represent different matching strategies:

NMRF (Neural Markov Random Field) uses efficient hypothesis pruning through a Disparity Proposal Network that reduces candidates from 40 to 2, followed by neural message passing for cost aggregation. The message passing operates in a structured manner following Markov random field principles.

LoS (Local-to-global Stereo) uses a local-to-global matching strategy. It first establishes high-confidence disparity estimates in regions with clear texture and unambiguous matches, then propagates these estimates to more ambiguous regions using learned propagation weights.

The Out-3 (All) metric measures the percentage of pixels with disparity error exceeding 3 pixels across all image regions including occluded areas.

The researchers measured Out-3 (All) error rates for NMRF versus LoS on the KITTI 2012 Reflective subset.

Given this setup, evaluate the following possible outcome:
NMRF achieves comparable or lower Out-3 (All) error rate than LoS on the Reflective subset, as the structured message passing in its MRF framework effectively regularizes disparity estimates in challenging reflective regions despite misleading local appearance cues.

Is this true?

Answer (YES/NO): NO